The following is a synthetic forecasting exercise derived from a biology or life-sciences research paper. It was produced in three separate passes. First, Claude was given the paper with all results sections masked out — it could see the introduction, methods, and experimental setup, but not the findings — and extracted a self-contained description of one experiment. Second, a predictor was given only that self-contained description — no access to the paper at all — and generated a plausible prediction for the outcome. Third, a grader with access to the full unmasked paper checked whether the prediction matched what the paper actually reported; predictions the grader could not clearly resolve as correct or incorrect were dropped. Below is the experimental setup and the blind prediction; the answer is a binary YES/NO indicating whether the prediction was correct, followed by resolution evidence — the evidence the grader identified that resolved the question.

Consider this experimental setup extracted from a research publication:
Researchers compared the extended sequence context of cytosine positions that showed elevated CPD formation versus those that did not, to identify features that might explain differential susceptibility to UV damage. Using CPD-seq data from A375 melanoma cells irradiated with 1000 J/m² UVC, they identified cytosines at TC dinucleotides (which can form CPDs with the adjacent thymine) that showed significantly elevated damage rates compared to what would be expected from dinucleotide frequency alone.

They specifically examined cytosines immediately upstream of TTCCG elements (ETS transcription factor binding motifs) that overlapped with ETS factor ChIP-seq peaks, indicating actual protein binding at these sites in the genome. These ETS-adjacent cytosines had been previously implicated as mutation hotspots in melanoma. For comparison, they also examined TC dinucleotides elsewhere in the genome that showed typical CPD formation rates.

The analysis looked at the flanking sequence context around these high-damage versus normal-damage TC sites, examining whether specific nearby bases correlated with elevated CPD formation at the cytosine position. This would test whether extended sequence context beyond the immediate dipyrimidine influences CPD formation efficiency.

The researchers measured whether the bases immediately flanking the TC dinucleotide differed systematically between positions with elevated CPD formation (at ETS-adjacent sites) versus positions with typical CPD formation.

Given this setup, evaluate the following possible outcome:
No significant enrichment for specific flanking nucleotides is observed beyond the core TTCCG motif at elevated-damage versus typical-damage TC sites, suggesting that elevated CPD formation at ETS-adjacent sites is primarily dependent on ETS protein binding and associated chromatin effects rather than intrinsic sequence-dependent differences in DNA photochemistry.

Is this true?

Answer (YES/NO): NO